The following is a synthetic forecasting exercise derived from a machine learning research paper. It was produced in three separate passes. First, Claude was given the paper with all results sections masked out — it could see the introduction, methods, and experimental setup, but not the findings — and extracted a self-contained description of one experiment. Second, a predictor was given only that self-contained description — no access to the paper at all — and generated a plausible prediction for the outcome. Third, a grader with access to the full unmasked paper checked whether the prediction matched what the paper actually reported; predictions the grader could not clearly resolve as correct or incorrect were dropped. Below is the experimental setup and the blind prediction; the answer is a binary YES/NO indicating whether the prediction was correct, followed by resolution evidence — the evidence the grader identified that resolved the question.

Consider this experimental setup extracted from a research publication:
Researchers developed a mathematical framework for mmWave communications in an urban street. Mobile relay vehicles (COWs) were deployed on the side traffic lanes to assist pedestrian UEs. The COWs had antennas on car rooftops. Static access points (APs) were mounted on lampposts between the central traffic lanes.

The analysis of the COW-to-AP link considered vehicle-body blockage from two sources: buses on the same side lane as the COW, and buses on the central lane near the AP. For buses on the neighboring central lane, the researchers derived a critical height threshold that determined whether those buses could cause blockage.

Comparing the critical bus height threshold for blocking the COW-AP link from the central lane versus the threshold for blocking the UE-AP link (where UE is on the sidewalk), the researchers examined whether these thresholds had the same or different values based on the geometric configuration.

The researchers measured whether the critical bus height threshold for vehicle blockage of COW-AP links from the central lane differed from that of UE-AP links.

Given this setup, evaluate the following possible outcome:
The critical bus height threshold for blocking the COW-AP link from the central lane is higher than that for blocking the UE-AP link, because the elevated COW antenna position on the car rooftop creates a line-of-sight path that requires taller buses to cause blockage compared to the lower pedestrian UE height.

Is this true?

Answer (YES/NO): NO